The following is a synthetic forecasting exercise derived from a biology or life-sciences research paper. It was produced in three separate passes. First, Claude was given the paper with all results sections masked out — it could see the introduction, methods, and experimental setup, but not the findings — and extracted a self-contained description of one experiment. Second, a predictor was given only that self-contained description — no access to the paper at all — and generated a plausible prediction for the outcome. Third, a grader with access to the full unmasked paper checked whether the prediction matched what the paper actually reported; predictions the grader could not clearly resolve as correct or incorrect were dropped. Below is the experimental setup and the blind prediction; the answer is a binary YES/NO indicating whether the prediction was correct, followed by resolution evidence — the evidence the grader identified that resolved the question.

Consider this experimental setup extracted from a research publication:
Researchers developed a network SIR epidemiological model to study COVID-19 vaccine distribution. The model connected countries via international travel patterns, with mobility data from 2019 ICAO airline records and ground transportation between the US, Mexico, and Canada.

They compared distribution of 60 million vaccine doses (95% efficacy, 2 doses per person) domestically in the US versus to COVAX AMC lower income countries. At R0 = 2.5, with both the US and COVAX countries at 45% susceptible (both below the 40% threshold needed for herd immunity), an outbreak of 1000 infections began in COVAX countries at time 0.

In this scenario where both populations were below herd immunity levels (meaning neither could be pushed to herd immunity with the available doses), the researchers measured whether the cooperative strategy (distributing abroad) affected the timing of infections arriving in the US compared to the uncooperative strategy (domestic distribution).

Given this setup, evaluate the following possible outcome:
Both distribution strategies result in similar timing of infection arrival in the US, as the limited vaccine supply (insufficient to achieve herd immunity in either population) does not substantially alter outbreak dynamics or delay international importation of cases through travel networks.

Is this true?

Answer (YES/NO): NO